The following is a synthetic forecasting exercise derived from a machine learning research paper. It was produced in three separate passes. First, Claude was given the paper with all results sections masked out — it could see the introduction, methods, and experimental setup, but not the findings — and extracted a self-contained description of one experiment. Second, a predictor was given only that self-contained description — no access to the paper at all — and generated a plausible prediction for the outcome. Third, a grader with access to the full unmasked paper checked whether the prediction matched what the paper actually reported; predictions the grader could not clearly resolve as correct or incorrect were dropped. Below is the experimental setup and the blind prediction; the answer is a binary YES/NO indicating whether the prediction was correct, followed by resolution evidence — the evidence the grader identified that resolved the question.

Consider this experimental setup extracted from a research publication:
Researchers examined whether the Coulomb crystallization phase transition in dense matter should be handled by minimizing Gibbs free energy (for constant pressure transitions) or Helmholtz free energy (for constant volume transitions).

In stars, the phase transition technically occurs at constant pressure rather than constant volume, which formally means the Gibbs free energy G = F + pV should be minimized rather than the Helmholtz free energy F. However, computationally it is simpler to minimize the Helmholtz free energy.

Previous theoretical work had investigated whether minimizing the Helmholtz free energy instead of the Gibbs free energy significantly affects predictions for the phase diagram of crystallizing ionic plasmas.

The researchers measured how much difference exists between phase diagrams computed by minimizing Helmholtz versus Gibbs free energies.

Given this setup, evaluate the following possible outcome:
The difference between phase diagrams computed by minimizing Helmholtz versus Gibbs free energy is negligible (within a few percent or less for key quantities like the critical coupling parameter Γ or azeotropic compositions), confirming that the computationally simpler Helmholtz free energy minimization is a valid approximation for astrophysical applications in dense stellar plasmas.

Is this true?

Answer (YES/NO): YES